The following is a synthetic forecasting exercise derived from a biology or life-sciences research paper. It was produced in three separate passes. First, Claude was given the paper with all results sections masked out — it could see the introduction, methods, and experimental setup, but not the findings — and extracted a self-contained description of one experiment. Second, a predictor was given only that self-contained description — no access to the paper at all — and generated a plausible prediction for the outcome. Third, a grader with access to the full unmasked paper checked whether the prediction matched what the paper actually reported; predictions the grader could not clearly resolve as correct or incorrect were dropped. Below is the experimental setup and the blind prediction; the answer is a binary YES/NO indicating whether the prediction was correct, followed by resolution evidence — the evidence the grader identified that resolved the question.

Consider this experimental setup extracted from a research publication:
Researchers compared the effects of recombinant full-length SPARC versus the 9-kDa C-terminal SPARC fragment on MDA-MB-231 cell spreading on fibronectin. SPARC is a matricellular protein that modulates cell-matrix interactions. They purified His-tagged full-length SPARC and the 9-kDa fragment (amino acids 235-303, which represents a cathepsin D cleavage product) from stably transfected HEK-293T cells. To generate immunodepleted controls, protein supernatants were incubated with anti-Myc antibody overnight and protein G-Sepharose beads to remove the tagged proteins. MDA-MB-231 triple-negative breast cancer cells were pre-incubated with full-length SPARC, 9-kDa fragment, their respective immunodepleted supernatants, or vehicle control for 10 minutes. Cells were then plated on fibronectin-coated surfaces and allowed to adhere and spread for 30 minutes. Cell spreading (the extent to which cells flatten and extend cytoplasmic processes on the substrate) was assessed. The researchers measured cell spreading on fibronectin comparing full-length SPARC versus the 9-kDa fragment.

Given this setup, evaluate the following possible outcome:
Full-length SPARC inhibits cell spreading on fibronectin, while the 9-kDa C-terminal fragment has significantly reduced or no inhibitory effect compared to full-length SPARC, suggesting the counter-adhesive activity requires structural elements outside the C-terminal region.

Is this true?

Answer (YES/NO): NO